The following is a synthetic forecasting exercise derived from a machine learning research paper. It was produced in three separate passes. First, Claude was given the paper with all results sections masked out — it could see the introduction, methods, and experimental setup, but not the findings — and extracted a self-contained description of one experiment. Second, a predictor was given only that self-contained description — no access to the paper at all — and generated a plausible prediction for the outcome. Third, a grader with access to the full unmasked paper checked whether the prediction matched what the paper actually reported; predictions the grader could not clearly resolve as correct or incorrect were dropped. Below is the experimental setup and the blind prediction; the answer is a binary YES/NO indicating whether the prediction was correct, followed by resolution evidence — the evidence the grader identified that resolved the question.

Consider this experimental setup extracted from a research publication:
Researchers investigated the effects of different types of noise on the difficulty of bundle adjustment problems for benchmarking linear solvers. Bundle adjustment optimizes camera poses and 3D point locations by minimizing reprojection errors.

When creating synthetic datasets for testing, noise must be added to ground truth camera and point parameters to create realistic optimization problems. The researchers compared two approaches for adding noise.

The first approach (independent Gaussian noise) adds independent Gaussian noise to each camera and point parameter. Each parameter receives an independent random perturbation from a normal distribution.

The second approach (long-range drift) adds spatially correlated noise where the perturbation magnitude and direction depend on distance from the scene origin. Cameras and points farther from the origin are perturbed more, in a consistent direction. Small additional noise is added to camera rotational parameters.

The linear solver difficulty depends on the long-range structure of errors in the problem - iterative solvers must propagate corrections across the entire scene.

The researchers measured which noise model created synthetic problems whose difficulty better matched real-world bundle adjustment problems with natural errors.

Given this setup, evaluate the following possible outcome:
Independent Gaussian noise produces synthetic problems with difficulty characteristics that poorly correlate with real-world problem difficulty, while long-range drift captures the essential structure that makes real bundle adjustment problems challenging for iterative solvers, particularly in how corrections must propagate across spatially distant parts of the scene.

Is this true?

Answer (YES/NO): YES